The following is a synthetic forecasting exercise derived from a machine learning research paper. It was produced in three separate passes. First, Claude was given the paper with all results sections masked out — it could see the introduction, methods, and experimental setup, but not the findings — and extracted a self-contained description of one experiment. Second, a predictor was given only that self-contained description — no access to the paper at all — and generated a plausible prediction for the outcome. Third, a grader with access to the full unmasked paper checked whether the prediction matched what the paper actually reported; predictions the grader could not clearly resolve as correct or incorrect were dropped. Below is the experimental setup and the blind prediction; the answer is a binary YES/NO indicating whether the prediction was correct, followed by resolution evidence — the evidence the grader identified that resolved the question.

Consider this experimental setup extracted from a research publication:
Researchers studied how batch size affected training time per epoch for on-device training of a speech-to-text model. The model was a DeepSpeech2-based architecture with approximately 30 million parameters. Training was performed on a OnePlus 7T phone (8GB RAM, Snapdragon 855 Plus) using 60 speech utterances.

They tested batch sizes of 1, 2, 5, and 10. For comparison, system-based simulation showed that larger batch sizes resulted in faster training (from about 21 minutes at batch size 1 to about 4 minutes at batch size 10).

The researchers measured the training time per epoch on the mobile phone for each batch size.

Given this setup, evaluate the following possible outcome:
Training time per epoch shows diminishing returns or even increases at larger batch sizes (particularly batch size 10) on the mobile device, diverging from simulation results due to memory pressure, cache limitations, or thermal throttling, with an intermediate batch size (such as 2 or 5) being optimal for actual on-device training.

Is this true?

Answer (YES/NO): NO